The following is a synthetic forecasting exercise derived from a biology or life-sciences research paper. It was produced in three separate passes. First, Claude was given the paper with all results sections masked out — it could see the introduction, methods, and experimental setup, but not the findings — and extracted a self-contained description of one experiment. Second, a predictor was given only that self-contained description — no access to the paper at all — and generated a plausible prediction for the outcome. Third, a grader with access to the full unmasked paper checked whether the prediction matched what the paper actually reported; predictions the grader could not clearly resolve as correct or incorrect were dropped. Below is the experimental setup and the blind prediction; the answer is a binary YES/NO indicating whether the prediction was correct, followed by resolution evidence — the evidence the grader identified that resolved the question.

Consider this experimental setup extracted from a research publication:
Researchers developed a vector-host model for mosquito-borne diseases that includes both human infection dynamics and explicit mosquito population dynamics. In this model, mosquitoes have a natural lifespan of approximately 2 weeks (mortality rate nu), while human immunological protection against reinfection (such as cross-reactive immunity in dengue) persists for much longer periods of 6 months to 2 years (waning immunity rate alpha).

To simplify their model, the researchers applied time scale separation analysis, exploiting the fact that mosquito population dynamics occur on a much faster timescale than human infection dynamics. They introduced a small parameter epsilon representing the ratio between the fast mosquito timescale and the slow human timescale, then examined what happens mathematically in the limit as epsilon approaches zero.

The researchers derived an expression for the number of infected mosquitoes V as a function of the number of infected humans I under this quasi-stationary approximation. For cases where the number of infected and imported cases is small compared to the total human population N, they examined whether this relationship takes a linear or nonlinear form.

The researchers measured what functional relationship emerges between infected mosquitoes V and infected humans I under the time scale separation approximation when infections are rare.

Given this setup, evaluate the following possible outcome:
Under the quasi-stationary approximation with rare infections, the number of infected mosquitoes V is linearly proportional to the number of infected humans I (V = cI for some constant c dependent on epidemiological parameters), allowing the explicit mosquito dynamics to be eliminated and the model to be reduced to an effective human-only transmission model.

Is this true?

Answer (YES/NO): YES